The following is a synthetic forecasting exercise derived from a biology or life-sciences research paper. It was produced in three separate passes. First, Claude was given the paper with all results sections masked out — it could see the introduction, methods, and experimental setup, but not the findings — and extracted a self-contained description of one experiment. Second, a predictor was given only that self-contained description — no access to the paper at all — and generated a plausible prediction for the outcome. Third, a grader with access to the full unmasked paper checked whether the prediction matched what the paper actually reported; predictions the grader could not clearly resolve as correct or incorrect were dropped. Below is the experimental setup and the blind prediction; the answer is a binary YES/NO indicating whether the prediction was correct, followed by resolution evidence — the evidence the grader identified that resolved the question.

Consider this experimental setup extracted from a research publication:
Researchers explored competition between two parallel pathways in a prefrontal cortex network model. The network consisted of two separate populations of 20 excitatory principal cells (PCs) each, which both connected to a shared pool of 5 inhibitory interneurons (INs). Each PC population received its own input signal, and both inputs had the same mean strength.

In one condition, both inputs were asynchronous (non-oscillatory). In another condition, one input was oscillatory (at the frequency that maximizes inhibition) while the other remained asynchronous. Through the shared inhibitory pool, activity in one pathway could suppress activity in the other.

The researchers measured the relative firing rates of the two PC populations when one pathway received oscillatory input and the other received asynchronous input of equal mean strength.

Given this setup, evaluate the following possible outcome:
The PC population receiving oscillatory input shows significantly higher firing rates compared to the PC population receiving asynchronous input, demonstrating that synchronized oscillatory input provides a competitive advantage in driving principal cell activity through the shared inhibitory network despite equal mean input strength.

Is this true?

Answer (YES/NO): NO